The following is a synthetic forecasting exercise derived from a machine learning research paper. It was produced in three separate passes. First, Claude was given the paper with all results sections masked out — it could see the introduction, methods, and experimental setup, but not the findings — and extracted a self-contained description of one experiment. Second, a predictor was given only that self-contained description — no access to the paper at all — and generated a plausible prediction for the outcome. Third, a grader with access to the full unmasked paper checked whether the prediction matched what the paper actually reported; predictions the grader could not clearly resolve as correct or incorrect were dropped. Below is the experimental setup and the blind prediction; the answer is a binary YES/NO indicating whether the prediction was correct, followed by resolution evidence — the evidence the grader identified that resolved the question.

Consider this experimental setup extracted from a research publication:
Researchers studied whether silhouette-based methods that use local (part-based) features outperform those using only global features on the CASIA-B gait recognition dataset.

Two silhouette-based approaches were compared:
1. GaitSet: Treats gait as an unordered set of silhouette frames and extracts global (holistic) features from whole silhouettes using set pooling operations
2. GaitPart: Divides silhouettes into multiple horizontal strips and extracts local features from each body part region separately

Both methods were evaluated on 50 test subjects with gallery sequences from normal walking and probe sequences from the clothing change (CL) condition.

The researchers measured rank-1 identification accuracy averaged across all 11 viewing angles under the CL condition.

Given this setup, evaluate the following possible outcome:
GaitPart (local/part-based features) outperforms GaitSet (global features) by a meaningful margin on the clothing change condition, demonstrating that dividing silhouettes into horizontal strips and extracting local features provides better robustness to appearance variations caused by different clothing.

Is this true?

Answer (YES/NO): YES